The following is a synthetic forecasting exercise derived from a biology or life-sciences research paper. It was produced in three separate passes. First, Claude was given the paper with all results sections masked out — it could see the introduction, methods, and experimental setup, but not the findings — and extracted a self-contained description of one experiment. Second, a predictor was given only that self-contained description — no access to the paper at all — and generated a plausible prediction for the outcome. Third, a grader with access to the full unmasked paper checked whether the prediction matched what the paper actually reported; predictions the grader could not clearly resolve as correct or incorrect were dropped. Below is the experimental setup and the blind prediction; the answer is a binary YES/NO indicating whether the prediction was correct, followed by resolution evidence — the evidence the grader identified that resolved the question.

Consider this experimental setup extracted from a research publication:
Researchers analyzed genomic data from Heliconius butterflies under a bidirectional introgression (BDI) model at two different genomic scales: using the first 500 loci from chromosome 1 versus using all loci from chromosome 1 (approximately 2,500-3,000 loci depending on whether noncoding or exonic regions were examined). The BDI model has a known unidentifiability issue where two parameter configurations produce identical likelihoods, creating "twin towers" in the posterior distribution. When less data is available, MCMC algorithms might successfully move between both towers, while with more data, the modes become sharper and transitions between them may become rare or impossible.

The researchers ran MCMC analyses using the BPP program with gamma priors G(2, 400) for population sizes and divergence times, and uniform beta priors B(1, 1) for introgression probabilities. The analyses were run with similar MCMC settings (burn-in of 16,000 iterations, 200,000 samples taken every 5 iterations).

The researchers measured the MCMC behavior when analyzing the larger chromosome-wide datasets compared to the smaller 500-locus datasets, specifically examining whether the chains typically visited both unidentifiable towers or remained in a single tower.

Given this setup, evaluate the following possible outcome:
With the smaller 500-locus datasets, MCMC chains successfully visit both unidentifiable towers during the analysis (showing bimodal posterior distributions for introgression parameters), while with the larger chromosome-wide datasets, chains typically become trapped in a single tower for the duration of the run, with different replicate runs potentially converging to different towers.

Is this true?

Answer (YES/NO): NO